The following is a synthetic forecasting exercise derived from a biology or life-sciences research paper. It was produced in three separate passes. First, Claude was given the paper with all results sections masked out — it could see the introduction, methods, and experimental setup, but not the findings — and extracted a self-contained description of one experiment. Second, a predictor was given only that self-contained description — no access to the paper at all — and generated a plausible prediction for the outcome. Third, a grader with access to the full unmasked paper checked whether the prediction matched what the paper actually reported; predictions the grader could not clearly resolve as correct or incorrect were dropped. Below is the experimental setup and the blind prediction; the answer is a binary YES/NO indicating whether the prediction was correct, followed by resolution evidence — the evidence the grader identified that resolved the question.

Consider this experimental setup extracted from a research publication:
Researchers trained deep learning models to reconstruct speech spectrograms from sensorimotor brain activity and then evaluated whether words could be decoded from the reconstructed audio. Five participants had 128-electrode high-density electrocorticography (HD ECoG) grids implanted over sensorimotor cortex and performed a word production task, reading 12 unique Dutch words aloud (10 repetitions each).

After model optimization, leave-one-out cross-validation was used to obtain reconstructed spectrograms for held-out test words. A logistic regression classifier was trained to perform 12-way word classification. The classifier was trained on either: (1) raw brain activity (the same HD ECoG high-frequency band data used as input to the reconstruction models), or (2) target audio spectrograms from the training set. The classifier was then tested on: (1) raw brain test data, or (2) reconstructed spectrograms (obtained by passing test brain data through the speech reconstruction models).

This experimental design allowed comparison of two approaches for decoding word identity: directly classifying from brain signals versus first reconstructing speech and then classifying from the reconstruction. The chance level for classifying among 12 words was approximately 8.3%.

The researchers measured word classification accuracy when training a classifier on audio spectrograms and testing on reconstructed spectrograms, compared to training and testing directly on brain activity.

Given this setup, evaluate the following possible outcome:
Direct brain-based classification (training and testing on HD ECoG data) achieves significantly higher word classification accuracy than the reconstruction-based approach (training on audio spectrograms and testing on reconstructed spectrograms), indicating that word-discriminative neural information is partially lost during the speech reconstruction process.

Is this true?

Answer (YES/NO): NO